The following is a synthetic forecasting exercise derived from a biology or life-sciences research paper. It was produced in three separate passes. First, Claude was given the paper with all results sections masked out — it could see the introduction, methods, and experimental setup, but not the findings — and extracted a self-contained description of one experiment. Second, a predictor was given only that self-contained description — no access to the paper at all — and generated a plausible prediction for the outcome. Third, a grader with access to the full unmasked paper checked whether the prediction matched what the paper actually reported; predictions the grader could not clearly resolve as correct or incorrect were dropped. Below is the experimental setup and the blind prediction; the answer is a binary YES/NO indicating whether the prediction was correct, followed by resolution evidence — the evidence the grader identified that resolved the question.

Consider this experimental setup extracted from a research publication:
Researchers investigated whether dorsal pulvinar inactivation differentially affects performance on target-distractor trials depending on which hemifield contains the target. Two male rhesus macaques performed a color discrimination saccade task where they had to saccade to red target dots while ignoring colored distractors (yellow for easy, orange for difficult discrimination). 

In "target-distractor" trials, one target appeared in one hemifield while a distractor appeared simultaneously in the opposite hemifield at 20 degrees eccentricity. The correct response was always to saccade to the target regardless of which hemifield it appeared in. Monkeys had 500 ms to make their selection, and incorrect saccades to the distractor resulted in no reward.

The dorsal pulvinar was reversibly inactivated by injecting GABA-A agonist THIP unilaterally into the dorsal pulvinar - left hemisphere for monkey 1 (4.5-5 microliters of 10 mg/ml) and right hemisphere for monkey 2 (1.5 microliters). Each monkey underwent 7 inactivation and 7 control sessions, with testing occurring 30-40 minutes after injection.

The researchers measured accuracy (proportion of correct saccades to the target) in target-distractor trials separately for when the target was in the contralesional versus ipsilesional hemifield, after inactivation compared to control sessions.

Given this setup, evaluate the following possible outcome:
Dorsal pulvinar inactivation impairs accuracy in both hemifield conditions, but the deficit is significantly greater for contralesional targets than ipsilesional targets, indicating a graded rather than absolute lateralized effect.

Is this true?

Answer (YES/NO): NO